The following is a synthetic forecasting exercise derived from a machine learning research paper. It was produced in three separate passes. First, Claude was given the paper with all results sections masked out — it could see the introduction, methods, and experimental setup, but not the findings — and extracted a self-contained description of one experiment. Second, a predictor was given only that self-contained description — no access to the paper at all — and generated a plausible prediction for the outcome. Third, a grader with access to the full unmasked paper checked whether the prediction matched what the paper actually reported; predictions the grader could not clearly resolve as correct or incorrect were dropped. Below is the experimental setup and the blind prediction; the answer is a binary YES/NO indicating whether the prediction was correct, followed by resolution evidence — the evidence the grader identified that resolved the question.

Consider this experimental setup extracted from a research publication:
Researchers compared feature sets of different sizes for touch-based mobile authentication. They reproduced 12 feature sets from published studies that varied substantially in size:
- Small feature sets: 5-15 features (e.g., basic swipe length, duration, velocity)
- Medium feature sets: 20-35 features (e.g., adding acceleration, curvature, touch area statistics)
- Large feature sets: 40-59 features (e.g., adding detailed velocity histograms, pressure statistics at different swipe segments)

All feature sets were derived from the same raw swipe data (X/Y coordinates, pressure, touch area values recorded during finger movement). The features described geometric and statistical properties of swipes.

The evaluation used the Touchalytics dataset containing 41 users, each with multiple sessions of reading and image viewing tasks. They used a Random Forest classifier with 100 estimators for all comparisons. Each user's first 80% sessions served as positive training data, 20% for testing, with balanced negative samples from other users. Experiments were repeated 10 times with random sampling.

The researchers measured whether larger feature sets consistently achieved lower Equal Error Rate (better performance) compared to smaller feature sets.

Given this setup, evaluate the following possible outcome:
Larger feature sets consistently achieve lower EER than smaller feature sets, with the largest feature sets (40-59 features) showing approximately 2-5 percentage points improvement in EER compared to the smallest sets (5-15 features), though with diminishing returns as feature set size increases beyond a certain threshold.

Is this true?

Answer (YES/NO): NO